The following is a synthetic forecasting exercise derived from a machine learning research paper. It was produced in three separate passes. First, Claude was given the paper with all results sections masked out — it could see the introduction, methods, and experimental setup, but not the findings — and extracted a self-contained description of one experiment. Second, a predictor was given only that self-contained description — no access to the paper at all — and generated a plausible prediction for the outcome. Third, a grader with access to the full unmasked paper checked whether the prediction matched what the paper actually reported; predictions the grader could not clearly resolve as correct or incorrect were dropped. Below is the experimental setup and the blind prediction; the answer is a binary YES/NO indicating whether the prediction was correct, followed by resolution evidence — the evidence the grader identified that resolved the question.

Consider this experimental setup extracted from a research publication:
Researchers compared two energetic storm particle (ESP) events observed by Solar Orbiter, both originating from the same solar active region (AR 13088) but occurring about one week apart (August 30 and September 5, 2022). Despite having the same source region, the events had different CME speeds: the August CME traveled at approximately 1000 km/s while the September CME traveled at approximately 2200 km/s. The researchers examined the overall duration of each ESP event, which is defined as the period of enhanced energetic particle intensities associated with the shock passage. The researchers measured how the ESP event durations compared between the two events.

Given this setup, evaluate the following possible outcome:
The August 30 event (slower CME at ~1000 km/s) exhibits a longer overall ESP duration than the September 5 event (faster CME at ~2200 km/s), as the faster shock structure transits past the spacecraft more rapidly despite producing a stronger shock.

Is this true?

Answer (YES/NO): NO